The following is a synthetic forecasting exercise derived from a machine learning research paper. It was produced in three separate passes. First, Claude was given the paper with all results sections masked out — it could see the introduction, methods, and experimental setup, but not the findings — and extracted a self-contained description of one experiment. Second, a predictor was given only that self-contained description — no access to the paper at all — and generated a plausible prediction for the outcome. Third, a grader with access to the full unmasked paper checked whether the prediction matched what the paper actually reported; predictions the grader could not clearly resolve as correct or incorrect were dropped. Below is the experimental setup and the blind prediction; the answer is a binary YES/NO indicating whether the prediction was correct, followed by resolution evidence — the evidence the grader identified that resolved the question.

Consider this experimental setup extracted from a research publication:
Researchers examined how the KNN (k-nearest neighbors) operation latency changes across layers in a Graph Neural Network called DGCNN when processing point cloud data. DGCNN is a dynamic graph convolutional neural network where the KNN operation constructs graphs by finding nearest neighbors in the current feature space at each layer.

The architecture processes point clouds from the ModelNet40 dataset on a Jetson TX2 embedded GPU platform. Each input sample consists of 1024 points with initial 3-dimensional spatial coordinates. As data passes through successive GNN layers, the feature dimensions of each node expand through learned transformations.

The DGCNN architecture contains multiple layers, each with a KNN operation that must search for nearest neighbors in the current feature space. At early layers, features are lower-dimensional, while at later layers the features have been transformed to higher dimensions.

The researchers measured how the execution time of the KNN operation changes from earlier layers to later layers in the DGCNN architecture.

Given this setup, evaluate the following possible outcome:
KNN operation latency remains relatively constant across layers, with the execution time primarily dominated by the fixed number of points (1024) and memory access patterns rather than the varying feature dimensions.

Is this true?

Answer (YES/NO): NO